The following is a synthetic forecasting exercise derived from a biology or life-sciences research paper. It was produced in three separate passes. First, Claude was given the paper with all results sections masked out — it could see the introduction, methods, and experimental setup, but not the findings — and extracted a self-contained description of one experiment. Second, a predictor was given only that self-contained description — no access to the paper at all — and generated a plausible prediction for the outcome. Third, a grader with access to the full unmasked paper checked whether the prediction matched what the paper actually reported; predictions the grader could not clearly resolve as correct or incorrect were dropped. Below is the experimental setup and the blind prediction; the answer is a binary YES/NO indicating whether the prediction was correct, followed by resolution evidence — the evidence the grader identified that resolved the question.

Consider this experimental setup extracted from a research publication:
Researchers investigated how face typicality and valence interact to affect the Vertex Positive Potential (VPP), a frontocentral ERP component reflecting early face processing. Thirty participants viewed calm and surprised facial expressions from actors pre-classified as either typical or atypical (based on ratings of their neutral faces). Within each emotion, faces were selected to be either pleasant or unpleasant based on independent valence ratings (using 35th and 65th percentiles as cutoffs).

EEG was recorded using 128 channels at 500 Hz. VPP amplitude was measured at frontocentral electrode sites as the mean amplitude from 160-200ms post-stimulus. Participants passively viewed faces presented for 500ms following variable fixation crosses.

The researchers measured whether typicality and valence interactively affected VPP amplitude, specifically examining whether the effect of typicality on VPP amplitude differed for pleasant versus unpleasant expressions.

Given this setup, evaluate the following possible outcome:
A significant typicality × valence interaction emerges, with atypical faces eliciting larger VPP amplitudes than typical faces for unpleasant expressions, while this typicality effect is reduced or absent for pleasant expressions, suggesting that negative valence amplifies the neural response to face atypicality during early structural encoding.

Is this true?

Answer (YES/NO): NO